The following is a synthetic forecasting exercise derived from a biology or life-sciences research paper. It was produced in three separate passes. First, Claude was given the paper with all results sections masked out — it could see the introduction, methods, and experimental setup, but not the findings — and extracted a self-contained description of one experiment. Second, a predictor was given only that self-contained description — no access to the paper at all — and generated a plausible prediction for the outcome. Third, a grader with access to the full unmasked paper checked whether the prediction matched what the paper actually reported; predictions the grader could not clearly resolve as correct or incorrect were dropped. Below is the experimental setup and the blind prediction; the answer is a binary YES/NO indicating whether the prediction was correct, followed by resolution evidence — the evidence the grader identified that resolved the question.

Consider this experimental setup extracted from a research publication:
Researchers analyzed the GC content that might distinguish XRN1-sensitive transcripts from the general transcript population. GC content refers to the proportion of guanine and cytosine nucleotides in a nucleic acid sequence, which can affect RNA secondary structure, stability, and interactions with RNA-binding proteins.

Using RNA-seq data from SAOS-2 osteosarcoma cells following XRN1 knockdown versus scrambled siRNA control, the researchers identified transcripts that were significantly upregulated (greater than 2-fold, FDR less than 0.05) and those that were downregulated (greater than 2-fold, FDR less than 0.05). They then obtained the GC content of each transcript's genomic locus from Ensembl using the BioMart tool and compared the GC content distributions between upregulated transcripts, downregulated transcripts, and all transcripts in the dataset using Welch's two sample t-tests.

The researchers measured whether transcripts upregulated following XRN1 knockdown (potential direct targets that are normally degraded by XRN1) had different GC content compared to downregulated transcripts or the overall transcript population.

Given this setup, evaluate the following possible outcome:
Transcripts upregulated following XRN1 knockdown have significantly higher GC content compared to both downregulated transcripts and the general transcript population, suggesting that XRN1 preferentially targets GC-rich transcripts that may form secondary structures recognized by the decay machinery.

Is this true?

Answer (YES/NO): YES